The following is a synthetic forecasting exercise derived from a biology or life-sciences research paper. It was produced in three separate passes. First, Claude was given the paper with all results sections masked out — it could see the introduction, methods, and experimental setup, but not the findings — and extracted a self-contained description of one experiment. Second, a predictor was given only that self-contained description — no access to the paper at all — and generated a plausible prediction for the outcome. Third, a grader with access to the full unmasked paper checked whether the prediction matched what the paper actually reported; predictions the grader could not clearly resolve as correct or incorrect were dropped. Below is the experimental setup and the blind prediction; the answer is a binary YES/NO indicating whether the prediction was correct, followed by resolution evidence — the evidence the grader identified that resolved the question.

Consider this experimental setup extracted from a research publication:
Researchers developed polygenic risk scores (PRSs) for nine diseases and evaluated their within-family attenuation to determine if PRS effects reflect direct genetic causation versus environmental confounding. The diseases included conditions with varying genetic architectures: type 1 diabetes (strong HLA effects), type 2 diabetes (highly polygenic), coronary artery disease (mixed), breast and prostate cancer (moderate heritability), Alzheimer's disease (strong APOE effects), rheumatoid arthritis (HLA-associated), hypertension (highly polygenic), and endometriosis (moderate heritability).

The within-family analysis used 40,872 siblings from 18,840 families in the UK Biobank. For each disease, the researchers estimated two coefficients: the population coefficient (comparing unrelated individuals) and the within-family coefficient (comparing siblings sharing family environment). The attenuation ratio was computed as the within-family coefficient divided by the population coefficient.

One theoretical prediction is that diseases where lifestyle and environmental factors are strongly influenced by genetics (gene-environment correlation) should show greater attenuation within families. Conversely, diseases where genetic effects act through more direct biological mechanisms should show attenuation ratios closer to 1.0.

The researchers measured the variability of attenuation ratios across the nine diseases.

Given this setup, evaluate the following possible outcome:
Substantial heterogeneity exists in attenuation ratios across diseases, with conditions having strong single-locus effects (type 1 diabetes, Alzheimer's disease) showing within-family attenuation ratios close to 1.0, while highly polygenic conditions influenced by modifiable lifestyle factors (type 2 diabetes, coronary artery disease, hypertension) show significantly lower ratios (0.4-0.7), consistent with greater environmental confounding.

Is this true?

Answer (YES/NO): NO